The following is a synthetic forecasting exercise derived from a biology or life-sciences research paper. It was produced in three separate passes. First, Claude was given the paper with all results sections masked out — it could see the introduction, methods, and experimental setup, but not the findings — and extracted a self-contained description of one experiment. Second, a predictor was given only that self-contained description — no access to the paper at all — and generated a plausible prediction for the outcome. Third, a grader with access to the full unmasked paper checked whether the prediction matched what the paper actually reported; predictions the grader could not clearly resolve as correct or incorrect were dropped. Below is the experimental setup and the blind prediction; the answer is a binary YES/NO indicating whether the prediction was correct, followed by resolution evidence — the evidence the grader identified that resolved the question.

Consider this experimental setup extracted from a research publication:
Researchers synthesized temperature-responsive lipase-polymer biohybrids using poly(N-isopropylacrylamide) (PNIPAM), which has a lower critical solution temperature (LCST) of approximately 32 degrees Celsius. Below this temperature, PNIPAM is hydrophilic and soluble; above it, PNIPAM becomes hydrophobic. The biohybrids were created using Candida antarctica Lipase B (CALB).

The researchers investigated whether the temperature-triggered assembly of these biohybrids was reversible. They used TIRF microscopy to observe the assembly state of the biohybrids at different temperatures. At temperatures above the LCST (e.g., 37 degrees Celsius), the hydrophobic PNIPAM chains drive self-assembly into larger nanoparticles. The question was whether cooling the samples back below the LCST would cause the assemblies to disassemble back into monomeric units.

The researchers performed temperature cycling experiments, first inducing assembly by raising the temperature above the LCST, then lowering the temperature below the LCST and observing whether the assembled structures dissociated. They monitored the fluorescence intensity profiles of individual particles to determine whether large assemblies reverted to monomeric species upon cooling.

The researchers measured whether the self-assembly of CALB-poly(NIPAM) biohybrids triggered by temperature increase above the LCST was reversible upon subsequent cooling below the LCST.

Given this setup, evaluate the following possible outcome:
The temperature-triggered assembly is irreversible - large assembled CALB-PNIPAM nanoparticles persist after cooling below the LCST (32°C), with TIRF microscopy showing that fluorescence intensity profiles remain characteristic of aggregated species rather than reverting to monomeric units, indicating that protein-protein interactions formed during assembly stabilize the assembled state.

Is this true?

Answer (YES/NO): NO